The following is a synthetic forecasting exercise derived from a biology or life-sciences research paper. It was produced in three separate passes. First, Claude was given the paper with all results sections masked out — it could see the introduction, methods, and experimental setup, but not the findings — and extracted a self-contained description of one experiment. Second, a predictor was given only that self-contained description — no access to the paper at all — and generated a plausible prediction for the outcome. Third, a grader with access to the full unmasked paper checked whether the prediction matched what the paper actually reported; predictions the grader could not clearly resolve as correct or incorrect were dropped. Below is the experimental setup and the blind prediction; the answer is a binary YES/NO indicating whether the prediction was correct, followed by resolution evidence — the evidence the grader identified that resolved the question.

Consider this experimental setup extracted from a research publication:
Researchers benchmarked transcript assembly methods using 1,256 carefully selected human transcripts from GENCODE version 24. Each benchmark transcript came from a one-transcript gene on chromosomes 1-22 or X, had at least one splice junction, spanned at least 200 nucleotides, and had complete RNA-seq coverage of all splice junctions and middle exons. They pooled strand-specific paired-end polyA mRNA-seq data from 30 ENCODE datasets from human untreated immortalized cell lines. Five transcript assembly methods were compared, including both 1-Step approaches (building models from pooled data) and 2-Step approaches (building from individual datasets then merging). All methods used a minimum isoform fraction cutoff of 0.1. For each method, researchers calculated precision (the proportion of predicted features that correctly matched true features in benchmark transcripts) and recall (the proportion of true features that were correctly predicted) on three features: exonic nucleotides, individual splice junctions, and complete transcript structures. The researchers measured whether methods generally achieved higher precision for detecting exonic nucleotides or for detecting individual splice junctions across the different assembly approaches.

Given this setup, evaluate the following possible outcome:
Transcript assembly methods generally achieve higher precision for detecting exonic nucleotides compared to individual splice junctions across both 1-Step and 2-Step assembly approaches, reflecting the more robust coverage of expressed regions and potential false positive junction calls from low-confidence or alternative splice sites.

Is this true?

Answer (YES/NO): YES